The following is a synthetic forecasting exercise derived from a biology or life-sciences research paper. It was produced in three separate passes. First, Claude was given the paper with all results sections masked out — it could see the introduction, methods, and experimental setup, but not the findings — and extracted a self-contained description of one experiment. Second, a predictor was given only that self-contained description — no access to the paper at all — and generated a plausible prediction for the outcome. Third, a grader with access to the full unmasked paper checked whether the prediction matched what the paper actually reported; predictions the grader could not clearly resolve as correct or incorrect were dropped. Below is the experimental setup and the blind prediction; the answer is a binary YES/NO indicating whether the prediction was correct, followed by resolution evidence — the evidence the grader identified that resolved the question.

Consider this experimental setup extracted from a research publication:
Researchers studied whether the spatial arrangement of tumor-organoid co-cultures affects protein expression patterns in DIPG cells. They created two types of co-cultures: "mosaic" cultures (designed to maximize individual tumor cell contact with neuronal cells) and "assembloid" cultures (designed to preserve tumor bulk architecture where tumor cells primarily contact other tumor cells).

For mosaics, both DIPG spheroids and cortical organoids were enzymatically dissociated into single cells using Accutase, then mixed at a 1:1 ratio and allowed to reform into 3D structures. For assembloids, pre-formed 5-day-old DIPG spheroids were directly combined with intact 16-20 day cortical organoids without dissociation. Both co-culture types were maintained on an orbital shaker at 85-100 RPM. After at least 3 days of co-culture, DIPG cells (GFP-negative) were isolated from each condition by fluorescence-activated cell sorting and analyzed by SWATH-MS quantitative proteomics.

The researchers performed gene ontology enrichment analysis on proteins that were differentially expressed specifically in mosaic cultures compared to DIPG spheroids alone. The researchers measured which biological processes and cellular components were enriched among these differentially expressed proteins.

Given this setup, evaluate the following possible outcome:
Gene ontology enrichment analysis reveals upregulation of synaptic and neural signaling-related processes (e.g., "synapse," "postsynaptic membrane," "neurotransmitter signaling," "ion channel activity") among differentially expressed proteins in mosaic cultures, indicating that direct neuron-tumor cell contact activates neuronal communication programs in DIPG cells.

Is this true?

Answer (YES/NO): NO